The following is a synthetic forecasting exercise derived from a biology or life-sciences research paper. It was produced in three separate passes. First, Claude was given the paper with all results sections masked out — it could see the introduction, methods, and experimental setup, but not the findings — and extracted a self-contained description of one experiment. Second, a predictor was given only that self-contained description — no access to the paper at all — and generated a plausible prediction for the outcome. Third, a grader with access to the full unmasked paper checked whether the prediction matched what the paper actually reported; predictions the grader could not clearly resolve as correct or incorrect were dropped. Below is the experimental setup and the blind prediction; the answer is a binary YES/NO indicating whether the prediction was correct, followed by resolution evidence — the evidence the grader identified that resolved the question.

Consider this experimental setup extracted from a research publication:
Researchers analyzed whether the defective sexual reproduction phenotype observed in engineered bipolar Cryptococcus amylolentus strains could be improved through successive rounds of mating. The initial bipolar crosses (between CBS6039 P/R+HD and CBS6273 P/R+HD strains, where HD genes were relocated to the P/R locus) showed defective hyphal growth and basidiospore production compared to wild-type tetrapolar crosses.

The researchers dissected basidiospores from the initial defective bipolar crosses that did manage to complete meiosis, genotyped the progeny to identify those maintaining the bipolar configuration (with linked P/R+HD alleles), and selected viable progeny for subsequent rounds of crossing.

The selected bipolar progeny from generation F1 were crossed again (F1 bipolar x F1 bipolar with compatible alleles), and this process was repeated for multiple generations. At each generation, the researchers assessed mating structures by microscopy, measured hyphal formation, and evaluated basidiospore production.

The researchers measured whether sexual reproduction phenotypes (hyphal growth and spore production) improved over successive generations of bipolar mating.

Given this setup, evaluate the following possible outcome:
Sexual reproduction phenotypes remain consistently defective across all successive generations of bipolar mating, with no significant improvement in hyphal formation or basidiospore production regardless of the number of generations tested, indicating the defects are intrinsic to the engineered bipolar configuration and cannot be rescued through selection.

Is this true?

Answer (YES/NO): NO